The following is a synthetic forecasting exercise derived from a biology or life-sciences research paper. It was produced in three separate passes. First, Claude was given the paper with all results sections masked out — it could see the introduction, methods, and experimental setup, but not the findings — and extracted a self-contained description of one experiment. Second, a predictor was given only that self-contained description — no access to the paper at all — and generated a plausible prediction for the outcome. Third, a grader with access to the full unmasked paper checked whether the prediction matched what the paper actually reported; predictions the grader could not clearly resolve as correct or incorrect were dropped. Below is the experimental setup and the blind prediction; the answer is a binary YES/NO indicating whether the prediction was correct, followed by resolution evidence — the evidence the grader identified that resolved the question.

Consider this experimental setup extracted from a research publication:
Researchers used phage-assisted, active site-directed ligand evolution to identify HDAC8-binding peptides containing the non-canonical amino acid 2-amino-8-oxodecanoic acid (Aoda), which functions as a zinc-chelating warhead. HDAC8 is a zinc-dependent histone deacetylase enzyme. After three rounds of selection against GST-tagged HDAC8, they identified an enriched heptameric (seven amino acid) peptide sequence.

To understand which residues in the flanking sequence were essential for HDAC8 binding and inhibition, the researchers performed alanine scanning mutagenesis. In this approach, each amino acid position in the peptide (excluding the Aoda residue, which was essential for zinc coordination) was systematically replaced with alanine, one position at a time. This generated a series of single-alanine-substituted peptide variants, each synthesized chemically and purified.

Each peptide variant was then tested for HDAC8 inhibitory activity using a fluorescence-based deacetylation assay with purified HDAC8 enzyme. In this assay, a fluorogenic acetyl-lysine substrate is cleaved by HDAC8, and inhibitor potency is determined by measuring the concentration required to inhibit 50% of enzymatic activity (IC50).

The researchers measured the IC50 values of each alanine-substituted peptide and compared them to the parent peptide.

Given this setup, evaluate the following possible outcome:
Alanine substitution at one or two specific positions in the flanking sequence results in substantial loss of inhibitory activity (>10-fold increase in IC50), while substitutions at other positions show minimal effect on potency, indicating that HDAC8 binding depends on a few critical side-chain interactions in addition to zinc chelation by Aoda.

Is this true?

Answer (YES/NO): NO